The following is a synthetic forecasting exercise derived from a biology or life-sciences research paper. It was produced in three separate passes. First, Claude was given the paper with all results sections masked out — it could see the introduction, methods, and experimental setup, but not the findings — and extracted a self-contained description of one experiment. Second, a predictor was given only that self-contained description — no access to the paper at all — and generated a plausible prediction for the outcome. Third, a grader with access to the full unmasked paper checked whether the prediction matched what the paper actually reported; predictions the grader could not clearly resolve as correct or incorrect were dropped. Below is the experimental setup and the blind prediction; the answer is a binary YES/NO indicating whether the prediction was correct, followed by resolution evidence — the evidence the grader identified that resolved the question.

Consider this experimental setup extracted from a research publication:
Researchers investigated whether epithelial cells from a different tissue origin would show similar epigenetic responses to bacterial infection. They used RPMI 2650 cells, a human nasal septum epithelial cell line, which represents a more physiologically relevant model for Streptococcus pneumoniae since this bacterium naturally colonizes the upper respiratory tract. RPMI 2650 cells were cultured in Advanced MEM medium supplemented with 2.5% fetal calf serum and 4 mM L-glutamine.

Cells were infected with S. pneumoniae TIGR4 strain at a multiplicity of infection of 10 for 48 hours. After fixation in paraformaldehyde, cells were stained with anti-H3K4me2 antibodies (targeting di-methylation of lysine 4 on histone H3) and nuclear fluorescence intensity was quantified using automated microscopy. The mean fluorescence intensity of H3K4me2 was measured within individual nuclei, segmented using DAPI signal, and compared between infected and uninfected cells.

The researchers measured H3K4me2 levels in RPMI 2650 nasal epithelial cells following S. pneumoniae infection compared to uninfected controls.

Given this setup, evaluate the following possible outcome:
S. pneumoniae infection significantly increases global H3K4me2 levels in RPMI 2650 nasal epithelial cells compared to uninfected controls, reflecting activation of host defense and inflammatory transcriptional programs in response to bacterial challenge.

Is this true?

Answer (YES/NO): NO